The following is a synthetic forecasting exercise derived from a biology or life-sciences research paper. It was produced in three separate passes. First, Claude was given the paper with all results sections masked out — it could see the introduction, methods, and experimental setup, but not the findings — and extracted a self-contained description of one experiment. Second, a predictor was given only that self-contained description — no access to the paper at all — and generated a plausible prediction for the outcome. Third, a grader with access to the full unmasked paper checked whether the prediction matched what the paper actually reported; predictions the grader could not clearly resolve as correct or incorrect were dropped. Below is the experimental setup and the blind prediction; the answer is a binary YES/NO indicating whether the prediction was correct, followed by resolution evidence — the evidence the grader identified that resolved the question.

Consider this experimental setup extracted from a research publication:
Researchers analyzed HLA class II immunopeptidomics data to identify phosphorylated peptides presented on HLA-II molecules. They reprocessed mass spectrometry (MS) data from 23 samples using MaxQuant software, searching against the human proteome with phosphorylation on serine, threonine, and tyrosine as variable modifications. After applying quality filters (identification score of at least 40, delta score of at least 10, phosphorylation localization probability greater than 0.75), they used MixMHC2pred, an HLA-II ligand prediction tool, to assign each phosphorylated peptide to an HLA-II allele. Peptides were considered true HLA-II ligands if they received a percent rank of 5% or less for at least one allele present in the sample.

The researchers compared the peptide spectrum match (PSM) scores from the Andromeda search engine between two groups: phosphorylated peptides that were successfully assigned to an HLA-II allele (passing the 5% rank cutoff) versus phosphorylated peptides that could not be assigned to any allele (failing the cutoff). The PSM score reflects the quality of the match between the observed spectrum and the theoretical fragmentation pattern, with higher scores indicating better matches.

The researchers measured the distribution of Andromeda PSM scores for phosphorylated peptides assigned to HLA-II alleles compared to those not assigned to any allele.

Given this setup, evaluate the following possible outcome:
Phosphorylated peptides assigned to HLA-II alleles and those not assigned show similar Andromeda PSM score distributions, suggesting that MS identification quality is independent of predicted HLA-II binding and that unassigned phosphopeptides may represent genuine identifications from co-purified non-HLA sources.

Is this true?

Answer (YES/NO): NO